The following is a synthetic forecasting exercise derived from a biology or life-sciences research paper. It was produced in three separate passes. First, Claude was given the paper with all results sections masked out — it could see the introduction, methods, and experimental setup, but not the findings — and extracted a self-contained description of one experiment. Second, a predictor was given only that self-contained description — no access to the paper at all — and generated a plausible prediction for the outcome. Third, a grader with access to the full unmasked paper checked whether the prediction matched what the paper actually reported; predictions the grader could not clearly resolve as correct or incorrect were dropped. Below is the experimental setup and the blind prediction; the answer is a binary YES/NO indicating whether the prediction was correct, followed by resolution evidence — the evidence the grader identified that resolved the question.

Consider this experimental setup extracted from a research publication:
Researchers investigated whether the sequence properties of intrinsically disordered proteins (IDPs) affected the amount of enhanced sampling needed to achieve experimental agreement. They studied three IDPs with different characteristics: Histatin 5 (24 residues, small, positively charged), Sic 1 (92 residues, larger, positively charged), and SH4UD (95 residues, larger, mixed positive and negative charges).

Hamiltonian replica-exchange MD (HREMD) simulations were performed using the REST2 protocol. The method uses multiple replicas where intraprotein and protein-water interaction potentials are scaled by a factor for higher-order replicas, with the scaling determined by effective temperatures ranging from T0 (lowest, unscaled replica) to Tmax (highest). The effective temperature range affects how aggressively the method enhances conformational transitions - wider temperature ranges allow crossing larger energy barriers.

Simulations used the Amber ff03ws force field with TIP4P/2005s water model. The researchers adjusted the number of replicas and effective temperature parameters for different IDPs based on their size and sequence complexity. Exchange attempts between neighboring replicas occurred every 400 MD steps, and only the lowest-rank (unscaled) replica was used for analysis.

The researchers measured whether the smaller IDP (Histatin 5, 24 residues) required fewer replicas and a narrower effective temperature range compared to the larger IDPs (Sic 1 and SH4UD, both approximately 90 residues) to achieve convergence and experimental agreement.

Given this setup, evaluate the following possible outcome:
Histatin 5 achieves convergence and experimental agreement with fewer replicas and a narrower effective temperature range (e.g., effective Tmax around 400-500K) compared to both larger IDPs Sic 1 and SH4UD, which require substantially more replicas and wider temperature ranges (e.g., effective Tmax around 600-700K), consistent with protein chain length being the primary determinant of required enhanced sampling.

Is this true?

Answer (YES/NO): NO